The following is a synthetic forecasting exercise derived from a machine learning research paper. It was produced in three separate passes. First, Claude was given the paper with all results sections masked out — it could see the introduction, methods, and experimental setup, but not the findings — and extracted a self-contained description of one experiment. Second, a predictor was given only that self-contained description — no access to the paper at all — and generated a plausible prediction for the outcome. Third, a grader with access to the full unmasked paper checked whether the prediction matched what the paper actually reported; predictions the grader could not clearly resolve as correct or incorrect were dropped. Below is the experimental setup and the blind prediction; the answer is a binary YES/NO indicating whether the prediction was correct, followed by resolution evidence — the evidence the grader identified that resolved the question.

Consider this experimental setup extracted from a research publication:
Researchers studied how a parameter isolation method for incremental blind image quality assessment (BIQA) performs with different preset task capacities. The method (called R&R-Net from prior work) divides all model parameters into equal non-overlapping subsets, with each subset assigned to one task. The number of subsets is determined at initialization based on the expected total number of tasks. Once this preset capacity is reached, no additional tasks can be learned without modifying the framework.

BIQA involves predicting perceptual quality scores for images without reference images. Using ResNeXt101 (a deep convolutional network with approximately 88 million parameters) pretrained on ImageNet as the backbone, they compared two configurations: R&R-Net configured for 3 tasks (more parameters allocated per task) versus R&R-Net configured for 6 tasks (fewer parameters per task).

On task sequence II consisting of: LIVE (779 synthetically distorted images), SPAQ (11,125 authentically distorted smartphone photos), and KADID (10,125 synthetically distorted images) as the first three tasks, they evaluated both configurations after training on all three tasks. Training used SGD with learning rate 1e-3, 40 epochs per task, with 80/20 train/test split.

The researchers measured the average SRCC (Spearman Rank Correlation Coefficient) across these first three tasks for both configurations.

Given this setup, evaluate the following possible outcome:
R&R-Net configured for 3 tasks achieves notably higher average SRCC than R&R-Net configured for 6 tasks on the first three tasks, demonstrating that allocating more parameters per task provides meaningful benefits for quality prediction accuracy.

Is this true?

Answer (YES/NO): NO